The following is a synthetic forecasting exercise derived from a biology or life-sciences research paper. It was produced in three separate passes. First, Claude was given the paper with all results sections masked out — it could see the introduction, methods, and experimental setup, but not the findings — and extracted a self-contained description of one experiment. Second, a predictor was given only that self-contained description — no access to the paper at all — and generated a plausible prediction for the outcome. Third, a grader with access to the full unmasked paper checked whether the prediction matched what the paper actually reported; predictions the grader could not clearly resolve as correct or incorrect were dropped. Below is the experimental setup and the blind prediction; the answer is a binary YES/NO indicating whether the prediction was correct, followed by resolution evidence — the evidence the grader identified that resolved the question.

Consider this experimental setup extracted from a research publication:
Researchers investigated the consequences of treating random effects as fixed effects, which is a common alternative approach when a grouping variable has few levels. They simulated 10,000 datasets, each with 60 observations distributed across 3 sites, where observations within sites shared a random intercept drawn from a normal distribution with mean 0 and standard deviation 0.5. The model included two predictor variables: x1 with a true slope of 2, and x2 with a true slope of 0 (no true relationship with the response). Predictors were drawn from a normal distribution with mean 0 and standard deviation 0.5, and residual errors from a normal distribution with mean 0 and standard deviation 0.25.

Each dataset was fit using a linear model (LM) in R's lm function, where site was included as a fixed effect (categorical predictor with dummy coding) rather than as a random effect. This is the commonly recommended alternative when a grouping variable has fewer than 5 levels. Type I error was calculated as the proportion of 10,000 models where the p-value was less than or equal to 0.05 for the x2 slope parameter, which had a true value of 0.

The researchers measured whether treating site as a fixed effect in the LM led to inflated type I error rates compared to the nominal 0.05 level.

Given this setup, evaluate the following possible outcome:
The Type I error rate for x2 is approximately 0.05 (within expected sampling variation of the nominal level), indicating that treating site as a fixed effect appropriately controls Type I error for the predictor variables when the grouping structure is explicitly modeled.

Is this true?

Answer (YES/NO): YES